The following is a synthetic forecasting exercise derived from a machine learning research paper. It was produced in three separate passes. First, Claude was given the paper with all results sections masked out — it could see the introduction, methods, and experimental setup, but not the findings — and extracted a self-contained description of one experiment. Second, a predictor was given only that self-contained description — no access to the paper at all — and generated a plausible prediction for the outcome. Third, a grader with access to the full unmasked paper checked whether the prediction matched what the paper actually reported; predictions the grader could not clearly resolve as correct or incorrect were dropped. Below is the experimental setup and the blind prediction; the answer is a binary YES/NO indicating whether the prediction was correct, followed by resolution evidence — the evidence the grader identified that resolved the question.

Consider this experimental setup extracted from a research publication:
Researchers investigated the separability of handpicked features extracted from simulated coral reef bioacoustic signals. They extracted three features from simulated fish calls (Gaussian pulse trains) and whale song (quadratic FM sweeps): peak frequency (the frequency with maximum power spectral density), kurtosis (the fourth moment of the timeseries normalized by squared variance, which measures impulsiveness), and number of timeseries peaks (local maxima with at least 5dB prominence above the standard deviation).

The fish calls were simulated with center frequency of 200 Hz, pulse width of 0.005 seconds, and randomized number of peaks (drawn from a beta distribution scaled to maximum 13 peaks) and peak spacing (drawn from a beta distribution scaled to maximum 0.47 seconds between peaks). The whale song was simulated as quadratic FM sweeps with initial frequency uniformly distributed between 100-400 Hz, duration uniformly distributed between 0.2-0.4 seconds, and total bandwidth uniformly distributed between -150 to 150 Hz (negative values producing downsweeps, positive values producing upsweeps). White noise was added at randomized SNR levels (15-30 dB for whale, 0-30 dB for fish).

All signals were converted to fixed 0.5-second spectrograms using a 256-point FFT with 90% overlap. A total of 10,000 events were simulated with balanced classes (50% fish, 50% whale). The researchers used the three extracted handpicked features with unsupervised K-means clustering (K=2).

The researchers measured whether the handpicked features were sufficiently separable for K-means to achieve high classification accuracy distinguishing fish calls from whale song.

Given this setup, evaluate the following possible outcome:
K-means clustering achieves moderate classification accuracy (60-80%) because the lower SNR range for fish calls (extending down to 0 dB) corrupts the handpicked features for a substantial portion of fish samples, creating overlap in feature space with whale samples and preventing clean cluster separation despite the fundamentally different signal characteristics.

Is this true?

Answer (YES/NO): YES